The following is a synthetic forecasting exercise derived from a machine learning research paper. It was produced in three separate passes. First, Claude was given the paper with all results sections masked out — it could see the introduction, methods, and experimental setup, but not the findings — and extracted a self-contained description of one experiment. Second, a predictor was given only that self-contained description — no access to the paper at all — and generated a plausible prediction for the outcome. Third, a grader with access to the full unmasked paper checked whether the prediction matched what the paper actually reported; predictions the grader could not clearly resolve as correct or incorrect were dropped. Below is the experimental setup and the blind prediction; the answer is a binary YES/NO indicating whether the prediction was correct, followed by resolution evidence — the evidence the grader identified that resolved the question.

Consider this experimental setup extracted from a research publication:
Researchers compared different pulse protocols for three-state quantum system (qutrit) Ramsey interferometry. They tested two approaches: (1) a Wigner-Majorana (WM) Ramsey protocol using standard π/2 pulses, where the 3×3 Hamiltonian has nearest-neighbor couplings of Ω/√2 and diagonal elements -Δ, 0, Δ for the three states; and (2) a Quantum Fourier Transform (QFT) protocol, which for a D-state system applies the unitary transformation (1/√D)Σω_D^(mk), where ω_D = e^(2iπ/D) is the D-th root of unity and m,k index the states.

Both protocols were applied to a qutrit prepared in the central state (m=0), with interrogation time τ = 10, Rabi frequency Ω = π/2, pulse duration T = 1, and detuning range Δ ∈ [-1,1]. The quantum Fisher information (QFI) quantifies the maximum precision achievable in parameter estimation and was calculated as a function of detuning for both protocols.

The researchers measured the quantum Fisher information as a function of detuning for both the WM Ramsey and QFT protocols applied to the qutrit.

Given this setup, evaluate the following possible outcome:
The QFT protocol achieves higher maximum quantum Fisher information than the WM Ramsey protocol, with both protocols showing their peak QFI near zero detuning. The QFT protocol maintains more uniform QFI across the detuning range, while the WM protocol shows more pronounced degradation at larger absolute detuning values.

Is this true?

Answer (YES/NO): NO